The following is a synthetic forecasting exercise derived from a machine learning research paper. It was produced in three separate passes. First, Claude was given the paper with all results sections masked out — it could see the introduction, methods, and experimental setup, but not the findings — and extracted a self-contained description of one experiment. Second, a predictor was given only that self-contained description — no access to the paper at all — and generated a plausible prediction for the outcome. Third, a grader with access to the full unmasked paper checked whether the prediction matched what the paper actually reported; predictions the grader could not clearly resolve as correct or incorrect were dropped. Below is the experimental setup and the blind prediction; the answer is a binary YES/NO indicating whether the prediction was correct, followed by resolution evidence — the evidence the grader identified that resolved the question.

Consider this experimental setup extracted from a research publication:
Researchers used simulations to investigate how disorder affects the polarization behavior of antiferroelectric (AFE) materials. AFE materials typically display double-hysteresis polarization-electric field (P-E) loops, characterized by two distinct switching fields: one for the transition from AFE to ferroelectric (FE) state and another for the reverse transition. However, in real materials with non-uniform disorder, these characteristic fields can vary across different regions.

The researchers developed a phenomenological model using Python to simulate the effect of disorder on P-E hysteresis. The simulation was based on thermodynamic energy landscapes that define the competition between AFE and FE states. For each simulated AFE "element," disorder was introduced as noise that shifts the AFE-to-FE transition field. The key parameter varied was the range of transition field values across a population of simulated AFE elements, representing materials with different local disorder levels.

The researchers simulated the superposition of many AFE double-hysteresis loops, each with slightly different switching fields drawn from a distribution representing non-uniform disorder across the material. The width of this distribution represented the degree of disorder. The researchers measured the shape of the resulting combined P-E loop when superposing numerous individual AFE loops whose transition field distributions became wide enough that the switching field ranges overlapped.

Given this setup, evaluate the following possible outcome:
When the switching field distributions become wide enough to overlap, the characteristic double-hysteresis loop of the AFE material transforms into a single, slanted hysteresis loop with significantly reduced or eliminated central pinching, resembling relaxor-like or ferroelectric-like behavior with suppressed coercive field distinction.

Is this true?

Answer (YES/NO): YES